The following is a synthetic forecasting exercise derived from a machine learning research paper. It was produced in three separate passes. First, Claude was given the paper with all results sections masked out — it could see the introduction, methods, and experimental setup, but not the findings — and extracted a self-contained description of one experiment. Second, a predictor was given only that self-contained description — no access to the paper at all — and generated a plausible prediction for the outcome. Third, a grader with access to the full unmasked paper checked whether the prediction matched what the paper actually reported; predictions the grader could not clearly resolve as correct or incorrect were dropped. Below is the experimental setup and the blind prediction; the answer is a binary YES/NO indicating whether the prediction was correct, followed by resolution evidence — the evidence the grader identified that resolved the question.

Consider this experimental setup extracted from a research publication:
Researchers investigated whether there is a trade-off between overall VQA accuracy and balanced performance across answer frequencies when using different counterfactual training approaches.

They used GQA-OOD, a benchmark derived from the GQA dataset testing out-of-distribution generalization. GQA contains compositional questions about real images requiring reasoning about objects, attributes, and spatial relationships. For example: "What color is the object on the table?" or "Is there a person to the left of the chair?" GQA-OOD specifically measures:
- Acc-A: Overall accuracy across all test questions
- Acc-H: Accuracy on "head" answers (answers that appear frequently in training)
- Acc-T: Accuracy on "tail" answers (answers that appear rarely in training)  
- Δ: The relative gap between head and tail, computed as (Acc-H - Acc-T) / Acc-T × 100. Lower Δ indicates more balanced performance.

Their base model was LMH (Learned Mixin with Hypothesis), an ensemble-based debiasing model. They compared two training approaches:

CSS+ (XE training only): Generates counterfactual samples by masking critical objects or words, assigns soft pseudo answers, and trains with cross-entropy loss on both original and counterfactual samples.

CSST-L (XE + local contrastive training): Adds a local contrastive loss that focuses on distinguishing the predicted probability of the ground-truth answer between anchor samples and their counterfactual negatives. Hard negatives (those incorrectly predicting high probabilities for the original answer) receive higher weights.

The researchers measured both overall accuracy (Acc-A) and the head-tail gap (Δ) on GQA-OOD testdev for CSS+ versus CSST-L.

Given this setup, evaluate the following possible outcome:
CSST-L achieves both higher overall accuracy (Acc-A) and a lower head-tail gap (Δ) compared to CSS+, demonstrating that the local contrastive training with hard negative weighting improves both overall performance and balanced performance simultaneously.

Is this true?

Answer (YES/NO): NO